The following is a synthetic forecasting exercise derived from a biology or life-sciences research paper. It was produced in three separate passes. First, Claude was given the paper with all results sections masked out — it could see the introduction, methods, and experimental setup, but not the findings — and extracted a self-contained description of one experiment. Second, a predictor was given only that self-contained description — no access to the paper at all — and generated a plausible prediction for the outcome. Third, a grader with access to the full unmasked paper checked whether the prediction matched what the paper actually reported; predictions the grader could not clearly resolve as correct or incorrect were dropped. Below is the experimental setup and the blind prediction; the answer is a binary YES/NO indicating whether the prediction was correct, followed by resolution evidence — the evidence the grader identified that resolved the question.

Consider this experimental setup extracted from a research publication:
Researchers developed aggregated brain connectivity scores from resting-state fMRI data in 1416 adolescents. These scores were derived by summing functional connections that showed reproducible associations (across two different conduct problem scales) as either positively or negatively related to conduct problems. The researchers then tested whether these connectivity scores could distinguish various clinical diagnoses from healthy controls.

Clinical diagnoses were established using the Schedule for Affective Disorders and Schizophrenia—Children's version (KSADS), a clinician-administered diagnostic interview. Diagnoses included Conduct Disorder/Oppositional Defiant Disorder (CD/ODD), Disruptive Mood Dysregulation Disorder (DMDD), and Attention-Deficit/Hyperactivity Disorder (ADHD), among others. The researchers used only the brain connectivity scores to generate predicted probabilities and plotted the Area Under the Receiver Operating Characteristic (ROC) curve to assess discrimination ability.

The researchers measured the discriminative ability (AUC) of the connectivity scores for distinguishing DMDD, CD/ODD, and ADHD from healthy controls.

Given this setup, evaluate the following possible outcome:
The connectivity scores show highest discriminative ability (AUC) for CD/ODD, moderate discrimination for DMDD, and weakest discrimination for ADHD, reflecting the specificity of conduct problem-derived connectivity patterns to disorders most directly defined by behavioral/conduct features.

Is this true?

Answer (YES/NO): NO